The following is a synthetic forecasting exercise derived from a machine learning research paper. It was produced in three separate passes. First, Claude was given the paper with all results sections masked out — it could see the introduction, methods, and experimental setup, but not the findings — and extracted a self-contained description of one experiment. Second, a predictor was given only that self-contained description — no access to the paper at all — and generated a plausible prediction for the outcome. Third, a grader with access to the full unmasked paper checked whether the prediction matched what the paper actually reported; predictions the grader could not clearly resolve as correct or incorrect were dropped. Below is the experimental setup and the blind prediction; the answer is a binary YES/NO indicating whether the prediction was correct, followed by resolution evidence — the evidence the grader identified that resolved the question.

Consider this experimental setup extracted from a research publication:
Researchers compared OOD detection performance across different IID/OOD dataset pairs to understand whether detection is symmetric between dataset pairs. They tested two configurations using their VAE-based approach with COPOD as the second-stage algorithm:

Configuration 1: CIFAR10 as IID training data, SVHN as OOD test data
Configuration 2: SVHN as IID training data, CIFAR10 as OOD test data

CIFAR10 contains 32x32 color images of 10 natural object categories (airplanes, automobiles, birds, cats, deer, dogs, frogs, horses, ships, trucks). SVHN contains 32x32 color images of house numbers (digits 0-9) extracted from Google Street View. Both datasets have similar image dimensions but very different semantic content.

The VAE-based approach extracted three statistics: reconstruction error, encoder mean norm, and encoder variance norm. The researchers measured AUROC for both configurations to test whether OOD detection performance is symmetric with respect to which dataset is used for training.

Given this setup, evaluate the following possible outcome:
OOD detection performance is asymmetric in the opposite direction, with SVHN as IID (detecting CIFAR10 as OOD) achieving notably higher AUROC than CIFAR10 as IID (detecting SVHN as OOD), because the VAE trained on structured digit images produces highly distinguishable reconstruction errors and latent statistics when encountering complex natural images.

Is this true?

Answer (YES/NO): NO